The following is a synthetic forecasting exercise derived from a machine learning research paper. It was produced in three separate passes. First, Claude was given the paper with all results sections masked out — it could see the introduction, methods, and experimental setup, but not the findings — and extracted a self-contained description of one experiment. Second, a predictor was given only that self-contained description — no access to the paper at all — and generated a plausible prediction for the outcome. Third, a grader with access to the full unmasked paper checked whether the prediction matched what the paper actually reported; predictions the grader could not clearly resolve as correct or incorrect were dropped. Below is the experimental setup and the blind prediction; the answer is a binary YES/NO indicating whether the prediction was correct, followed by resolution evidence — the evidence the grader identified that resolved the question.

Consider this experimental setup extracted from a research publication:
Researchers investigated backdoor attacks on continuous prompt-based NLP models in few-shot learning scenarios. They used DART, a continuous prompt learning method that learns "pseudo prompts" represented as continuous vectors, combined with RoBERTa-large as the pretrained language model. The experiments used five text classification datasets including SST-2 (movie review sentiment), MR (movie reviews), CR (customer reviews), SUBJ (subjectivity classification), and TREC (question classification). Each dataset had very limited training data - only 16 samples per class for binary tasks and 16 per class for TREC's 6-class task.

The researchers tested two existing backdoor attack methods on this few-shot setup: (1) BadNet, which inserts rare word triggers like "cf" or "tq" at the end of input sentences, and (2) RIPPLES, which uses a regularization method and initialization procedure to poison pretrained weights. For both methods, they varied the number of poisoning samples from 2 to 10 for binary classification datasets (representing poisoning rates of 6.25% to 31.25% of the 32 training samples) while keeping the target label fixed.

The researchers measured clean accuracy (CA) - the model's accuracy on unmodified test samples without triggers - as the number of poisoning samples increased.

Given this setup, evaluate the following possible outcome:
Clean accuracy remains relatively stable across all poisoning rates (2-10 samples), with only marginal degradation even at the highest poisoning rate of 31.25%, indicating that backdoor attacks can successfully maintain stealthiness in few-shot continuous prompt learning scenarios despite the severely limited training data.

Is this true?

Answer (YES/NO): NO